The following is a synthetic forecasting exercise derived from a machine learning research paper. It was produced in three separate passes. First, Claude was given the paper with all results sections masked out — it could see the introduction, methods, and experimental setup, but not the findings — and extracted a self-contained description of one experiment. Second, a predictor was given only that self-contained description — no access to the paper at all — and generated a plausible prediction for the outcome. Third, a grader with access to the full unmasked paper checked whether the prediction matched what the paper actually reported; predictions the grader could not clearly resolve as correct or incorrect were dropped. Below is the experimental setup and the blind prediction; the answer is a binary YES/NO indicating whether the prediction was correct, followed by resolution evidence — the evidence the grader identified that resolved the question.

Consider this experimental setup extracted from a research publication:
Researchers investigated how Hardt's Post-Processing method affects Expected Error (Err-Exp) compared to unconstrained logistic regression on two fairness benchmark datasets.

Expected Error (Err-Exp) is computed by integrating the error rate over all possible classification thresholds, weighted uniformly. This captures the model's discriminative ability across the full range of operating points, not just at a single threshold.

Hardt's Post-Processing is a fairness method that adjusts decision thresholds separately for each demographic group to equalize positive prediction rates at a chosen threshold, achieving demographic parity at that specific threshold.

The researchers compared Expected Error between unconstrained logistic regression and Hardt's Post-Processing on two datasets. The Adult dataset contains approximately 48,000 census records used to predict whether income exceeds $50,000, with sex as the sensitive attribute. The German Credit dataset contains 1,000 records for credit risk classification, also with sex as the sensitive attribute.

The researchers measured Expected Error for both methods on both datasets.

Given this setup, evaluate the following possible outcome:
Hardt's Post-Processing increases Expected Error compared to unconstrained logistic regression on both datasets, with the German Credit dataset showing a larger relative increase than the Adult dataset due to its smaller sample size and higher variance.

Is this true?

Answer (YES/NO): NO